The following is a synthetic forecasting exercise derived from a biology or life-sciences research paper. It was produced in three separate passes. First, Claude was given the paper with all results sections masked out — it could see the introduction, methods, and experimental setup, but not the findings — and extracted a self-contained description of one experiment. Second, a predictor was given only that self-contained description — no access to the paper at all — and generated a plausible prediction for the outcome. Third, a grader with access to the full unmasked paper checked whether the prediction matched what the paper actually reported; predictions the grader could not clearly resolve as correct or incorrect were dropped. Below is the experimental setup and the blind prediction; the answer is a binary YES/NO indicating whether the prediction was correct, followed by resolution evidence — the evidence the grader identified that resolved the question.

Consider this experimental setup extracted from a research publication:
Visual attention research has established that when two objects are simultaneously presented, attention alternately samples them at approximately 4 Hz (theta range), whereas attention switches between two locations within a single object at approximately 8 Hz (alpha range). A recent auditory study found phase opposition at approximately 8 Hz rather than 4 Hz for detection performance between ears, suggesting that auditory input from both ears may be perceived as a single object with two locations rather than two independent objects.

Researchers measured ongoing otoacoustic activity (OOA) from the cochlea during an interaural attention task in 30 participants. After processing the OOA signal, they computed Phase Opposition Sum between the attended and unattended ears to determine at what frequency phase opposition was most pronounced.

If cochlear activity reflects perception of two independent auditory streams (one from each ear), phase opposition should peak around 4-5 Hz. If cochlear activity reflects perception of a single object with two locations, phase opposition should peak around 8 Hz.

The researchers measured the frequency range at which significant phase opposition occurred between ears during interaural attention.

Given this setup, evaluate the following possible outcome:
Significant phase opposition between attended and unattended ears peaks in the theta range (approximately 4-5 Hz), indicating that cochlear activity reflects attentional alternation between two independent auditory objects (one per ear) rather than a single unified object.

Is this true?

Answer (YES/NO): YES